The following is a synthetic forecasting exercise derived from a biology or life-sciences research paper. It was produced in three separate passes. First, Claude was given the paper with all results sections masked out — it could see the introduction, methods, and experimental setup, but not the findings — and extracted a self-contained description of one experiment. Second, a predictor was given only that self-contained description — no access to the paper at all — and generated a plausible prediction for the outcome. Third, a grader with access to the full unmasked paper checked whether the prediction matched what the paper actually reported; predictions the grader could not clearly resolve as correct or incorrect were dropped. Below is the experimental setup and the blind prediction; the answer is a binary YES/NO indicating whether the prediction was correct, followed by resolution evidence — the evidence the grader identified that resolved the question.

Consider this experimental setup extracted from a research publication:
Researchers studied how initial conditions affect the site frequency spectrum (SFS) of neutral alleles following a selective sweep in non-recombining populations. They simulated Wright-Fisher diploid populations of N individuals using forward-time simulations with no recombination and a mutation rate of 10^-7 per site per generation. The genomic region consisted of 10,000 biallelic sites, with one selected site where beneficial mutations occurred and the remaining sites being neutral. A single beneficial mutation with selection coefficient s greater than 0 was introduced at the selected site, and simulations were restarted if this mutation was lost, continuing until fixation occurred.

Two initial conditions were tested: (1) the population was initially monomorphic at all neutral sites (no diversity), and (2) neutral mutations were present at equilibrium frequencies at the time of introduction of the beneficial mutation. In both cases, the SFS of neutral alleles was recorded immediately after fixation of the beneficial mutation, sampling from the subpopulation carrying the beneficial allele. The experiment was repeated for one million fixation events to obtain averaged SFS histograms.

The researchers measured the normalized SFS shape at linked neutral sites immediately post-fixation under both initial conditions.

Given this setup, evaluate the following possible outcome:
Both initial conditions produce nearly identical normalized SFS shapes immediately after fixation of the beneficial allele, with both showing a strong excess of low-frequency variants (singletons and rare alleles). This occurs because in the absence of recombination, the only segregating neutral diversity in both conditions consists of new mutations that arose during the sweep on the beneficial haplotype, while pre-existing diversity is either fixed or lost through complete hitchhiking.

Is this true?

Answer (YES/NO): YES